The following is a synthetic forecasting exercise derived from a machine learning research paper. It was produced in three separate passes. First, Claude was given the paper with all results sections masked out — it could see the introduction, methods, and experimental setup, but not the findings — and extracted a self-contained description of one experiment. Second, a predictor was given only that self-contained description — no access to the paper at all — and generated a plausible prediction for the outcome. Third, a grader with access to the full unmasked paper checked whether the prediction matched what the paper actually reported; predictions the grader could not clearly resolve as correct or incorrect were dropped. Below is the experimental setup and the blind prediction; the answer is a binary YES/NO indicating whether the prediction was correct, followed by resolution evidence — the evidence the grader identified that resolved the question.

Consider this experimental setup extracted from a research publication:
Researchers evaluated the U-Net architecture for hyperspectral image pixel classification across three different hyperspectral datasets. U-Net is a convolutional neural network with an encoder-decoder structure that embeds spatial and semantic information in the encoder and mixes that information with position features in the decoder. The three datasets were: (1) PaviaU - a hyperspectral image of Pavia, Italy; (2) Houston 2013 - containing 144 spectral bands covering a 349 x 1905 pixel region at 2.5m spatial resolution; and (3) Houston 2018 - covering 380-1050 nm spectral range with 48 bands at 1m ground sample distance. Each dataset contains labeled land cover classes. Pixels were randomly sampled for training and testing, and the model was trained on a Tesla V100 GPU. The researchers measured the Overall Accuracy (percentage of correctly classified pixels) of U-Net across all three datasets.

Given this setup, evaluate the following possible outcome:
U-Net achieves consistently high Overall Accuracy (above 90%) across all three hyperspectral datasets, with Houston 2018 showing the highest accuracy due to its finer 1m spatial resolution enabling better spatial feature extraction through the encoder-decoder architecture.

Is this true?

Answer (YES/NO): NO